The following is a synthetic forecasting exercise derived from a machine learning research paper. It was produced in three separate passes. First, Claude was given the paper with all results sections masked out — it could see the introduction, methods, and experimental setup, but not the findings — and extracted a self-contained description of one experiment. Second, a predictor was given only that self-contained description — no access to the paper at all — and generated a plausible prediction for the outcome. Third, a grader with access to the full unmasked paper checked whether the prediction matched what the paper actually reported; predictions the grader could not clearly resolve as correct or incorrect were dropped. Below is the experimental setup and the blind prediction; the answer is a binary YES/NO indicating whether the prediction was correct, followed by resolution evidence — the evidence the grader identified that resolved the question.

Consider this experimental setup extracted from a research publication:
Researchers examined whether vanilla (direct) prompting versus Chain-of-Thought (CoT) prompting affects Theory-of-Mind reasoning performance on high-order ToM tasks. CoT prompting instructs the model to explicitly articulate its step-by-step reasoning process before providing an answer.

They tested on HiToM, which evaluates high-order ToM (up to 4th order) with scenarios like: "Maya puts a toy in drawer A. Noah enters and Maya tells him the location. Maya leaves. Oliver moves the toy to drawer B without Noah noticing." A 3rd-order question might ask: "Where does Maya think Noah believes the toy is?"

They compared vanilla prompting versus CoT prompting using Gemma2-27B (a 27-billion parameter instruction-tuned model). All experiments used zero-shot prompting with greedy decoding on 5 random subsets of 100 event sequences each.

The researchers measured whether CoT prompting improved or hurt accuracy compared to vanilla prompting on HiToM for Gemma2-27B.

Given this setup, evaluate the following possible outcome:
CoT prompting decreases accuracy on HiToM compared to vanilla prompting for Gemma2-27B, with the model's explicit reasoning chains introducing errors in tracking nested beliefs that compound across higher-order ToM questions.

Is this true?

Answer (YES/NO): NO